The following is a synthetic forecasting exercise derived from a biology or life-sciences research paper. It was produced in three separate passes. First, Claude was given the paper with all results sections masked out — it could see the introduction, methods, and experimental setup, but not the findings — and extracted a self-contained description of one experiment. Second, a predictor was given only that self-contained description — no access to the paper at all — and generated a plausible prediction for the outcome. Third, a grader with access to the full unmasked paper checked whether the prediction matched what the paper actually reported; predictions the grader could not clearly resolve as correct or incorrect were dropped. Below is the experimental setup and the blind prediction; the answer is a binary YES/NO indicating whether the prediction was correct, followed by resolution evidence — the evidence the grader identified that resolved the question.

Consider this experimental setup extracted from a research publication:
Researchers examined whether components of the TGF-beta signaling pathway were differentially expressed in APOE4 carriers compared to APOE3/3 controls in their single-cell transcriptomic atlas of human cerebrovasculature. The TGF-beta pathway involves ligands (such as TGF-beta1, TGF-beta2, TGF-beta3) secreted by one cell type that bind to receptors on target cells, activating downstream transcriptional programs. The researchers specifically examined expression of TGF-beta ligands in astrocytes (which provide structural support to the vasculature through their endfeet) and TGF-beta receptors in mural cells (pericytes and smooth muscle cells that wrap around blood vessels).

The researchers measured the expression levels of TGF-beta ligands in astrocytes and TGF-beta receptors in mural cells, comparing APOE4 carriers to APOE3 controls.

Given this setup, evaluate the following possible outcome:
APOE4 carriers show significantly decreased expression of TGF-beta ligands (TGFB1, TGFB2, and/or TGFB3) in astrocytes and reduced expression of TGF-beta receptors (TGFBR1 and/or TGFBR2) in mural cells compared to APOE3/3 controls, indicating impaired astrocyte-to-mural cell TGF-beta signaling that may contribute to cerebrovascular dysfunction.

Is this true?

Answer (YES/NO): NO